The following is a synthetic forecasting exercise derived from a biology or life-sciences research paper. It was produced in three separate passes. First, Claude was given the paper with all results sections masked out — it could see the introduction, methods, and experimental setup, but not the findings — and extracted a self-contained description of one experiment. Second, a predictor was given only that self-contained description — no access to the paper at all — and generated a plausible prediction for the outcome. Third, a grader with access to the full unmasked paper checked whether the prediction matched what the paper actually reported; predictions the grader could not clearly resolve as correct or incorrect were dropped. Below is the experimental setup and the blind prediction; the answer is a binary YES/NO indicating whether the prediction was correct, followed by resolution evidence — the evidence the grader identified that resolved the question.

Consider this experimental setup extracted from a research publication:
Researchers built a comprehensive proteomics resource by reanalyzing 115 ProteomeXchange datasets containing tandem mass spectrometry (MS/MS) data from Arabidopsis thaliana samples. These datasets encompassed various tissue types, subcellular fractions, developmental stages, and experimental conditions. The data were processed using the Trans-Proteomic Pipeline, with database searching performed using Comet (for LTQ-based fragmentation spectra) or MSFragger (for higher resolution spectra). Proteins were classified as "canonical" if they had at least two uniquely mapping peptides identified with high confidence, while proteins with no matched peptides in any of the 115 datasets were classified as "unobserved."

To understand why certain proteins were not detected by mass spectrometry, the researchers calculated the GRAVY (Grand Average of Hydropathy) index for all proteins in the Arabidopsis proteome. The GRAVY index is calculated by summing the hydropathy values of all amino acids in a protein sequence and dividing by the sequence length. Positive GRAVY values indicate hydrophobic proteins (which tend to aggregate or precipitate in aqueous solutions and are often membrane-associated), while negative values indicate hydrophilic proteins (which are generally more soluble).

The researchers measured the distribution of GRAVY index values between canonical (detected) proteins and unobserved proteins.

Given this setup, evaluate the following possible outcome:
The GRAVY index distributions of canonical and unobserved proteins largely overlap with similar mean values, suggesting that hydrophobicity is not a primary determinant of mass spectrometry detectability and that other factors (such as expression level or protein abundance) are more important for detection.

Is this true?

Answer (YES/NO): YES